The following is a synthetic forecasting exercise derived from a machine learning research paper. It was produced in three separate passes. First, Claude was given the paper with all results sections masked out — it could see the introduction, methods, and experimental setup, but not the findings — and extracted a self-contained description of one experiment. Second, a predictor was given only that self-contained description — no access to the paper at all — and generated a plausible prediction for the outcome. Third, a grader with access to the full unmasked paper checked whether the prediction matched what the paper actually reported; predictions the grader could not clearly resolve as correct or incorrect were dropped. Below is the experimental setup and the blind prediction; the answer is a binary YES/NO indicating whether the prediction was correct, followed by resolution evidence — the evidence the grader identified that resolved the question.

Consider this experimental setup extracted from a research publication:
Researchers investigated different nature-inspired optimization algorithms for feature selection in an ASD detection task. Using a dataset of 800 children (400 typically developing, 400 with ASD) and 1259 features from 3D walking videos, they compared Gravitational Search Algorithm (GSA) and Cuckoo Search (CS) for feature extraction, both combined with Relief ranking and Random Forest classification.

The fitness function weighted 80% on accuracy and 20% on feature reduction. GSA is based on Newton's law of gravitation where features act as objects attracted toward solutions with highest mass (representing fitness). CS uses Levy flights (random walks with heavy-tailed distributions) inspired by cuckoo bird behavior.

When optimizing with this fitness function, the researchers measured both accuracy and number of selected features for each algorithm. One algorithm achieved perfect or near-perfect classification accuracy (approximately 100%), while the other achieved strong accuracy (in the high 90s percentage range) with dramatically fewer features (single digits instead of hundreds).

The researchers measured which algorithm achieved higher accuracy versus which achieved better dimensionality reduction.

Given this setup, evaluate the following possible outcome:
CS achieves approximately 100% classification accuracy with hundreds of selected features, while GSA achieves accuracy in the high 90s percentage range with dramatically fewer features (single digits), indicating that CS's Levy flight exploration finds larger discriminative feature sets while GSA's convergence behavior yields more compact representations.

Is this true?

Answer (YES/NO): NO